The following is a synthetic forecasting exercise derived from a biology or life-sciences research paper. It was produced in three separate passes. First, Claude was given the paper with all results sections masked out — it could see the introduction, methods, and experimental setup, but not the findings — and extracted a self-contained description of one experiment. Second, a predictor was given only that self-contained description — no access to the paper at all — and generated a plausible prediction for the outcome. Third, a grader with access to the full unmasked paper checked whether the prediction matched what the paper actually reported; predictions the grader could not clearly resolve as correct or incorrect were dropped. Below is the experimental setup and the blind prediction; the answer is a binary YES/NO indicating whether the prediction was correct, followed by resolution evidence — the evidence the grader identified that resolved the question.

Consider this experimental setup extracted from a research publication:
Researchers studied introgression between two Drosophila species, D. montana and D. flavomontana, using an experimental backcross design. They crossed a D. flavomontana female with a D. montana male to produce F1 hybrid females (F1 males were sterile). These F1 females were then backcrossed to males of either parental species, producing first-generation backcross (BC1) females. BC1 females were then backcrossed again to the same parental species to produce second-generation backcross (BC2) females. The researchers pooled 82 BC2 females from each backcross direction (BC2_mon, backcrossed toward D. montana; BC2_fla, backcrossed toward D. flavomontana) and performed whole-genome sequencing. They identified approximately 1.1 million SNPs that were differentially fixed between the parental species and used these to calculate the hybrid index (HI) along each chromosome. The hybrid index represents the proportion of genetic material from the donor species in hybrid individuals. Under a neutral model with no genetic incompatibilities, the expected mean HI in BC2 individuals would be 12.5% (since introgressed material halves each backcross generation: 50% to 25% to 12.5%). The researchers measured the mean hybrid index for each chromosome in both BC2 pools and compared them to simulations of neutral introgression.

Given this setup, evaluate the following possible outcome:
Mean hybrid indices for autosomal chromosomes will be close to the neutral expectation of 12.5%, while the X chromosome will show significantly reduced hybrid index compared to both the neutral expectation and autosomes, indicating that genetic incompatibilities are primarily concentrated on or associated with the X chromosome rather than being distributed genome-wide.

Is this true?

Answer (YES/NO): NO